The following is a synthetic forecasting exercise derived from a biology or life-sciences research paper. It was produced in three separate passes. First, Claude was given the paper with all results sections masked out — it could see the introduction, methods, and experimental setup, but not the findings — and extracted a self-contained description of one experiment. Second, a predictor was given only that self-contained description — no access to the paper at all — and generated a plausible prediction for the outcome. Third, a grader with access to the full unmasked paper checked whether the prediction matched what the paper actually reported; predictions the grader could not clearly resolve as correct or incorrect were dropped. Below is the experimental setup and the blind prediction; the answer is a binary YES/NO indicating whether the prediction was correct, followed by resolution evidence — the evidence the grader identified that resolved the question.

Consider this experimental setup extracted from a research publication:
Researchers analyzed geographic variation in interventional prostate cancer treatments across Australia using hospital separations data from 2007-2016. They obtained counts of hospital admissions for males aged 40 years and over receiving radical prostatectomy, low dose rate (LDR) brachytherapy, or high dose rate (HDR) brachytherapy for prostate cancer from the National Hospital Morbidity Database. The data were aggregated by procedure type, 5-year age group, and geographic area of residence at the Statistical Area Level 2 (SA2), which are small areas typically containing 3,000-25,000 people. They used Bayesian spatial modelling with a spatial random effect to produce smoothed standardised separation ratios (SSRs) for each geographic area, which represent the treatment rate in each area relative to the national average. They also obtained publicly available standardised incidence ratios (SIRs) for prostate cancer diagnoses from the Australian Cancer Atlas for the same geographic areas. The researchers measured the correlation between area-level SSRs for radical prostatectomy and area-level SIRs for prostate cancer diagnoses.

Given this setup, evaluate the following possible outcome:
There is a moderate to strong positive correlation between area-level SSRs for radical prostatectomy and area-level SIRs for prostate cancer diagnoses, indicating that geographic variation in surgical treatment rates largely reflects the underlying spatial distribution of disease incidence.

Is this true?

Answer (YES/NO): YES